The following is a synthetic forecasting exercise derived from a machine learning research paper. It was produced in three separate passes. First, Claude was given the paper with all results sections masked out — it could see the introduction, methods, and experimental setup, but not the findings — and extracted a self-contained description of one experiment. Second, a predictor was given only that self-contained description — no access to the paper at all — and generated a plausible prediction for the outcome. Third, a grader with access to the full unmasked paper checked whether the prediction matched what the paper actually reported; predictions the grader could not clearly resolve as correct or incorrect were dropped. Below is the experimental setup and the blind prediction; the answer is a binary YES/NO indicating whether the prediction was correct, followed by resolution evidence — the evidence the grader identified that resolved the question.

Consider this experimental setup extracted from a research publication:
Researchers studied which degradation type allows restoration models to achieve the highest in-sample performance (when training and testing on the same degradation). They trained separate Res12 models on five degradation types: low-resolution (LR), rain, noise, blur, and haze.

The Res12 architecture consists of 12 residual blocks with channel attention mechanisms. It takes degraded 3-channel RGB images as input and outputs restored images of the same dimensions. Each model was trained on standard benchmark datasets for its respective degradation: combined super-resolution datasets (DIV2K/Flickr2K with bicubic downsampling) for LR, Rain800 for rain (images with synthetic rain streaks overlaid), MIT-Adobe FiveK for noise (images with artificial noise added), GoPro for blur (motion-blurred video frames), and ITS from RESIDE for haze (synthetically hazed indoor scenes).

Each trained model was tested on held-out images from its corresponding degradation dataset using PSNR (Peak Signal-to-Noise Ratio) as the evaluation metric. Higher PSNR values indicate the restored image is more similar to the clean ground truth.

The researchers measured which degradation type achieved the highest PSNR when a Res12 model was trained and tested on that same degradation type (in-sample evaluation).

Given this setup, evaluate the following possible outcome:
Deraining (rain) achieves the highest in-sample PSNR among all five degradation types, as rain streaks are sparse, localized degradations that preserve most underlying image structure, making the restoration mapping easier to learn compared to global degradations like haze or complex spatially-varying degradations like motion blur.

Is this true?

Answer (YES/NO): YES